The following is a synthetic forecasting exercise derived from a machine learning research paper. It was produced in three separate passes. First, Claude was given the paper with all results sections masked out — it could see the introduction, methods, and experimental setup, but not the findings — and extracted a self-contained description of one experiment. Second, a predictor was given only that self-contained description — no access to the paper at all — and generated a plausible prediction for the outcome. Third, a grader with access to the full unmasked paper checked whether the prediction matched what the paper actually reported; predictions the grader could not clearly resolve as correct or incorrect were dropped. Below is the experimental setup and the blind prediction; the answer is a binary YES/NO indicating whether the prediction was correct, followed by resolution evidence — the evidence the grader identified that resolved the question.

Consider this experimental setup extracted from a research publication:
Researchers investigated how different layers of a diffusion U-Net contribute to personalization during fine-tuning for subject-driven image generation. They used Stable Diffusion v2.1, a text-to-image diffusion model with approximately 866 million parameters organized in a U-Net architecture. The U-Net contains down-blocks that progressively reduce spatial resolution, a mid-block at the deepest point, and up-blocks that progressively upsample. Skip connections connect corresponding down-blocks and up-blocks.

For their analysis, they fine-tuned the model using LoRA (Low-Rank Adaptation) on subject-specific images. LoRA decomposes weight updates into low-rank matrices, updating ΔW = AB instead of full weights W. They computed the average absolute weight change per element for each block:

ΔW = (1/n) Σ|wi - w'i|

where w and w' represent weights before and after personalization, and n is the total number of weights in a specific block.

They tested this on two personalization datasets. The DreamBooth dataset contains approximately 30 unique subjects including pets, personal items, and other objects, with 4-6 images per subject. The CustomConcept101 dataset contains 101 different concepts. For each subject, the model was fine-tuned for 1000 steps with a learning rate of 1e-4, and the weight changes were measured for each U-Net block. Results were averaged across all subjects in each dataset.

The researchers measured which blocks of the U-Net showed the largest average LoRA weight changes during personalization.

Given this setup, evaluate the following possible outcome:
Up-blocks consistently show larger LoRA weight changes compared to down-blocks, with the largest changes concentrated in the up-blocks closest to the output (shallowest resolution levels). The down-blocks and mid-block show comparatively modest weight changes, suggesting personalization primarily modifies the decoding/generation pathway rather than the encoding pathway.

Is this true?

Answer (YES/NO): NO